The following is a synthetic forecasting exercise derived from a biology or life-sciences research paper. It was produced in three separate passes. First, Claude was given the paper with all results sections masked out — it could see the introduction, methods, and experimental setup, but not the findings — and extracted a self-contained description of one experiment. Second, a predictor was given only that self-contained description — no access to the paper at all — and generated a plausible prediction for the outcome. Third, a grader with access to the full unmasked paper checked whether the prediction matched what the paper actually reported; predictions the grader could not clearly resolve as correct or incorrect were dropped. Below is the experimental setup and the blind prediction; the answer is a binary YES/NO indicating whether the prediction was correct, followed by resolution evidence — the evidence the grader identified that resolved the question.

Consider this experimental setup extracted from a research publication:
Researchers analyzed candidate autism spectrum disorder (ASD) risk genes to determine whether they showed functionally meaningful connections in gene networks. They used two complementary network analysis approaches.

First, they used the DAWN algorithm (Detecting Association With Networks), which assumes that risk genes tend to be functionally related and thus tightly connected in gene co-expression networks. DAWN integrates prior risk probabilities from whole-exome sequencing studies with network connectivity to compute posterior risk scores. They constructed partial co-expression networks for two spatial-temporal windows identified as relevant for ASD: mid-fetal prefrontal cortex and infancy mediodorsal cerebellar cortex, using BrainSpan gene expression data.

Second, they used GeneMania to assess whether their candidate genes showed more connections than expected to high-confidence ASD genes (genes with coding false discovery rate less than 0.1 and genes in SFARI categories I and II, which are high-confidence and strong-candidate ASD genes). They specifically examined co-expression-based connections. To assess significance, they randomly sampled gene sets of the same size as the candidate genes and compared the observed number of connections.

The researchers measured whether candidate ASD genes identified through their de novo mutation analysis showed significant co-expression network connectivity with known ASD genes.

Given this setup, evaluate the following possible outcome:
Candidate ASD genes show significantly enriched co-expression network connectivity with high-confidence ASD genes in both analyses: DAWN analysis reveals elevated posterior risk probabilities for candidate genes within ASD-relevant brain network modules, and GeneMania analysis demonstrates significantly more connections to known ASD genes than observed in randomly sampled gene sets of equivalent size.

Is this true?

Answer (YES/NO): NO